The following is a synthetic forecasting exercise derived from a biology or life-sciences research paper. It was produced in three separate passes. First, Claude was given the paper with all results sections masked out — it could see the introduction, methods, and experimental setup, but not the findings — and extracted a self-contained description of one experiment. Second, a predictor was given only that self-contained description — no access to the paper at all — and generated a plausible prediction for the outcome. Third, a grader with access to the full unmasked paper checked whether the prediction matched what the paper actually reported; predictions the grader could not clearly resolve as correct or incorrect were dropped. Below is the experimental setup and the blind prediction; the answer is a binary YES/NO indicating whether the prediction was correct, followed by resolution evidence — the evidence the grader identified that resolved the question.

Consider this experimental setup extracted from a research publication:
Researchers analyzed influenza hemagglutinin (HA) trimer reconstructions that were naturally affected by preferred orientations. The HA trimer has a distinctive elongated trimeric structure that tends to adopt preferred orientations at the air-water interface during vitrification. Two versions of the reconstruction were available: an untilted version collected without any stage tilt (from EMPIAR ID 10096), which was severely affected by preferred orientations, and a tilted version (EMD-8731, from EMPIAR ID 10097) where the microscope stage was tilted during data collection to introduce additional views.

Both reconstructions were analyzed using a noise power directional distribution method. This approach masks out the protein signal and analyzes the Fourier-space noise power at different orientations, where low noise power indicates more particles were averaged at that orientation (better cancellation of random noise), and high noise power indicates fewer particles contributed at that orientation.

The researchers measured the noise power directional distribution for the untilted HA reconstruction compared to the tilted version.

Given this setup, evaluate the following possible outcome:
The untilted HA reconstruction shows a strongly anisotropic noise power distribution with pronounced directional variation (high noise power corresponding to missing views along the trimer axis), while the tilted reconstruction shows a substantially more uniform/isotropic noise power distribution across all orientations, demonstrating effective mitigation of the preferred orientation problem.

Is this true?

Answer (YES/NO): NO